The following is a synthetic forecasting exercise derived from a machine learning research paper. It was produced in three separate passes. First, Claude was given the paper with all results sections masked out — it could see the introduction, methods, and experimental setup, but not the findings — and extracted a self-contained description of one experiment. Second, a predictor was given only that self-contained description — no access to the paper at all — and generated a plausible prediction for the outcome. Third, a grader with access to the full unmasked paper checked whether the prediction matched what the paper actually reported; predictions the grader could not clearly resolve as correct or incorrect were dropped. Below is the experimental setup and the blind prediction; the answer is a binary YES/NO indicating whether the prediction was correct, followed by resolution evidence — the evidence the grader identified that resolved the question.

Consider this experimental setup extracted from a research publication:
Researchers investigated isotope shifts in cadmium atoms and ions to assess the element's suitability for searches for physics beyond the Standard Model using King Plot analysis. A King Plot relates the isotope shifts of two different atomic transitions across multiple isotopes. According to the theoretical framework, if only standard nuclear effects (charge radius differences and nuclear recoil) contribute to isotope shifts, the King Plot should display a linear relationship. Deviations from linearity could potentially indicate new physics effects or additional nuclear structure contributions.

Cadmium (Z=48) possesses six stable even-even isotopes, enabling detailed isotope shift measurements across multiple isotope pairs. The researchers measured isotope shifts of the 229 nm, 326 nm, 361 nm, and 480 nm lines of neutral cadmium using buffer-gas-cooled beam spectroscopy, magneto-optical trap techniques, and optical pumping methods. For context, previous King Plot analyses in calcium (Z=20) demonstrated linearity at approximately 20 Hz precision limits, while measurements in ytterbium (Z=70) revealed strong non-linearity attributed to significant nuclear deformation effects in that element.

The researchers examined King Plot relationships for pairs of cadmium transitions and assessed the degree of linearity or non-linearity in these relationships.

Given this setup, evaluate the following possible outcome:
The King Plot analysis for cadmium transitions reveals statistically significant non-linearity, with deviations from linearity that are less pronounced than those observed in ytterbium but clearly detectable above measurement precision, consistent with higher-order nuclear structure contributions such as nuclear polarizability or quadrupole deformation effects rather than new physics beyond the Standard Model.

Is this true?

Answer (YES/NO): NO